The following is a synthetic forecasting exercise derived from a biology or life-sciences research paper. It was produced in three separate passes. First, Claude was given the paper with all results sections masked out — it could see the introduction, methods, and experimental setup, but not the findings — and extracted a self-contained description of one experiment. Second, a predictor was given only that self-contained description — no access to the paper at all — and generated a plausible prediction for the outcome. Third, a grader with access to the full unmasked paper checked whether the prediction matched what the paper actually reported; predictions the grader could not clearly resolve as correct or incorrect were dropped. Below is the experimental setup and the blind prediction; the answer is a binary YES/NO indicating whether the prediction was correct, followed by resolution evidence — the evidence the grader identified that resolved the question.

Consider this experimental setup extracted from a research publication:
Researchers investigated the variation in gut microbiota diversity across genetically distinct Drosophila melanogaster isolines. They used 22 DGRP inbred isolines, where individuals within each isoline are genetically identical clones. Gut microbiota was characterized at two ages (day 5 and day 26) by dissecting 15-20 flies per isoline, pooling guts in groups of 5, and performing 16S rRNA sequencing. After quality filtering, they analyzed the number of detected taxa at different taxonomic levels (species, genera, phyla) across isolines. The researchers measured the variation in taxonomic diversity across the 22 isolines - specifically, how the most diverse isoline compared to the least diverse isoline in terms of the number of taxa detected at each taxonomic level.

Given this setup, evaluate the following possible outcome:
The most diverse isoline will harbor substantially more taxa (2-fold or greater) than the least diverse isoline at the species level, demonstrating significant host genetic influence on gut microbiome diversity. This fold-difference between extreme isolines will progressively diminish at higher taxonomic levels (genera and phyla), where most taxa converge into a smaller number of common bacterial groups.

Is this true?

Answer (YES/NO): NO